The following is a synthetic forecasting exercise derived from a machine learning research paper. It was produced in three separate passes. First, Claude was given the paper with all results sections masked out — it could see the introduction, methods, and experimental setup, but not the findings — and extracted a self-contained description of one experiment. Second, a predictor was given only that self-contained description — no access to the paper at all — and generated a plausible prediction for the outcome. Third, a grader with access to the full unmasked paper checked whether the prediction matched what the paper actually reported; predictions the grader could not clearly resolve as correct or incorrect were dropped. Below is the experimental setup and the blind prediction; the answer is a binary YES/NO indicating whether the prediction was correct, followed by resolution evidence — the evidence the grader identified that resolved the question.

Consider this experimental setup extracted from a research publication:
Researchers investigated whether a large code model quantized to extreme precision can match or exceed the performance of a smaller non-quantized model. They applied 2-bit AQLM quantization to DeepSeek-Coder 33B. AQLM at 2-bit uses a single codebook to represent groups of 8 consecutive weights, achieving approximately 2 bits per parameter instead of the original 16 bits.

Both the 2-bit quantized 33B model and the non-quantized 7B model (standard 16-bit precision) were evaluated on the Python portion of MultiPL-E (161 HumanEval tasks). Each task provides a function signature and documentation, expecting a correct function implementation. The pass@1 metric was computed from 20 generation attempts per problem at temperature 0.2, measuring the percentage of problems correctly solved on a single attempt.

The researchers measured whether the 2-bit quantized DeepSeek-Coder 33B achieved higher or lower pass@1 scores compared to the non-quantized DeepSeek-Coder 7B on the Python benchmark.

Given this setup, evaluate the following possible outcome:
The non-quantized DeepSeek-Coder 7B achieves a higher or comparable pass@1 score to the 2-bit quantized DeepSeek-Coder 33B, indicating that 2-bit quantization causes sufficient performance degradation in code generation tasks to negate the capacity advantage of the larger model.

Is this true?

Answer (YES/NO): YES